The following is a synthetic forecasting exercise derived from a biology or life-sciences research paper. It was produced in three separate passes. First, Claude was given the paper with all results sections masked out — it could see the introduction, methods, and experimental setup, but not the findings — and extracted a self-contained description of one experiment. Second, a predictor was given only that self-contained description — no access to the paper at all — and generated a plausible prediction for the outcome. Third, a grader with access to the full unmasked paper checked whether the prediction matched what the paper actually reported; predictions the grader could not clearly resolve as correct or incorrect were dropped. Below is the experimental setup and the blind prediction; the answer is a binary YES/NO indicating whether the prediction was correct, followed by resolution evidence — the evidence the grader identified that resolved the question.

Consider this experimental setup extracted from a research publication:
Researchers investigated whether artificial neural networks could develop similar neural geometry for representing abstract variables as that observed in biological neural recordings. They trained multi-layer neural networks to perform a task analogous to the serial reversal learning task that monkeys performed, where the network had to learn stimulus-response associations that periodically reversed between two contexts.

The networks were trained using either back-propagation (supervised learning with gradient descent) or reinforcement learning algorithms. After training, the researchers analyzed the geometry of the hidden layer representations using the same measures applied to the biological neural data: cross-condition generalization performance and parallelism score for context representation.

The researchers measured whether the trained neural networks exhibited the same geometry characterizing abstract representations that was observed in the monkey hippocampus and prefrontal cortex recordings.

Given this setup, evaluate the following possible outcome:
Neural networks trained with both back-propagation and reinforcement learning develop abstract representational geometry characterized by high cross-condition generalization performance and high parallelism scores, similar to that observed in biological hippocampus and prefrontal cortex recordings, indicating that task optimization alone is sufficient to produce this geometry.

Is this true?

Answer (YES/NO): YES